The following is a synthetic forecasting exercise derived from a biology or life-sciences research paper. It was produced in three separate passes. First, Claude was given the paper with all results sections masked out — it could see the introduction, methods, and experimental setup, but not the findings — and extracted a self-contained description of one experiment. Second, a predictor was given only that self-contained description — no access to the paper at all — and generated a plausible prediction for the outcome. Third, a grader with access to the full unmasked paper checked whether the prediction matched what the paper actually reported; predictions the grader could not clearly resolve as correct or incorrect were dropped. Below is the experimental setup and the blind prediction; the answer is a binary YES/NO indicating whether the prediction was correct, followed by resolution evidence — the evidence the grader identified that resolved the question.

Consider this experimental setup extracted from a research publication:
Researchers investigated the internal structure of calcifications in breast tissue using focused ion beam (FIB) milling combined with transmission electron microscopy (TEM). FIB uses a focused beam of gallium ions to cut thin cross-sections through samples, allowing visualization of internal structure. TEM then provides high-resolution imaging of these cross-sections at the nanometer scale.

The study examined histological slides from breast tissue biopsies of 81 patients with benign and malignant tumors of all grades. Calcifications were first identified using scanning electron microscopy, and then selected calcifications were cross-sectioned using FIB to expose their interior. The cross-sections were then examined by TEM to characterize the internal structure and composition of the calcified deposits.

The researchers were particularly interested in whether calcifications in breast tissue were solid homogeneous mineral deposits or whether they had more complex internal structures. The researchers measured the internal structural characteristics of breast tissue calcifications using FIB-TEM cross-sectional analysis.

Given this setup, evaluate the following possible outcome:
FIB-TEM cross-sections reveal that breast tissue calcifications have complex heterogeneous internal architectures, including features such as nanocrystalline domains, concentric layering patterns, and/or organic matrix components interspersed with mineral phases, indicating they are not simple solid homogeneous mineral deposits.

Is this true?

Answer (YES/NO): YES